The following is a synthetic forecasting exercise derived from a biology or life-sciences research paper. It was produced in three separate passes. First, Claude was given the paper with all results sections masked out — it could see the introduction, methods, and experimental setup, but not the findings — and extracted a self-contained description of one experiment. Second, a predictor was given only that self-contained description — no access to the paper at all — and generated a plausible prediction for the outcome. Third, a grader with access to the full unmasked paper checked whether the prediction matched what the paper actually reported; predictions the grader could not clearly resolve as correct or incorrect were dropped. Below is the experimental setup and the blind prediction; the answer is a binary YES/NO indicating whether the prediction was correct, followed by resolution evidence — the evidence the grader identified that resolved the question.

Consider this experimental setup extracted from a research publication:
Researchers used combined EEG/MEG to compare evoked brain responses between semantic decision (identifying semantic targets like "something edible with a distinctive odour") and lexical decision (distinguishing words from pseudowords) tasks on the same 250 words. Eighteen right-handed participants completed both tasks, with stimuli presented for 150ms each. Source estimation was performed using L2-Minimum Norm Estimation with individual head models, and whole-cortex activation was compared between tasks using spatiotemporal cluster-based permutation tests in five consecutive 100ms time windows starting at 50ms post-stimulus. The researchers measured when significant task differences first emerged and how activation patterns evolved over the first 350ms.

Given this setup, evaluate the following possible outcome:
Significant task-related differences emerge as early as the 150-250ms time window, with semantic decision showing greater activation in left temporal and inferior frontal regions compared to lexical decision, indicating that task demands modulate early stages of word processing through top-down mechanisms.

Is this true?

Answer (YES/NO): NO